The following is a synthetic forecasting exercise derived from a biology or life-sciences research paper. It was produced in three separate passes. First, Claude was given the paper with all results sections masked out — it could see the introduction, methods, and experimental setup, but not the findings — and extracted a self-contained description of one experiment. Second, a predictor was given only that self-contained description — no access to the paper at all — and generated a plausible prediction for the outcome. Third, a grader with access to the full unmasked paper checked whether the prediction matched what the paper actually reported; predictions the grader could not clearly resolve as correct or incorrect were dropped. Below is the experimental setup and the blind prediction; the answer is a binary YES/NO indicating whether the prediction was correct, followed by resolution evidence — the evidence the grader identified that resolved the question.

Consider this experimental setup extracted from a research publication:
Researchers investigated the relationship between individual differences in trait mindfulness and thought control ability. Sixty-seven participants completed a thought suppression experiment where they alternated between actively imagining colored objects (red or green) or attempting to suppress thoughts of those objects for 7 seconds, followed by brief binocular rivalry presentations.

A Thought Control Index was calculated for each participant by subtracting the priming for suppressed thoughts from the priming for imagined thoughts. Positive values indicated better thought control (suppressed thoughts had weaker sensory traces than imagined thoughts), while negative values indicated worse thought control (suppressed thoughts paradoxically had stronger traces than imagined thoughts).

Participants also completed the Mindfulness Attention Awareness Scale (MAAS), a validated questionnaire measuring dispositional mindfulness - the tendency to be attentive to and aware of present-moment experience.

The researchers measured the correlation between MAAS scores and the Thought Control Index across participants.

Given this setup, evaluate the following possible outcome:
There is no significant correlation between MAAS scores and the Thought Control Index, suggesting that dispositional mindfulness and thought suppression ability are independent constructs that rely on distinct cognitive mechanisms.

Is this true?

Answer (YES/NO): NO